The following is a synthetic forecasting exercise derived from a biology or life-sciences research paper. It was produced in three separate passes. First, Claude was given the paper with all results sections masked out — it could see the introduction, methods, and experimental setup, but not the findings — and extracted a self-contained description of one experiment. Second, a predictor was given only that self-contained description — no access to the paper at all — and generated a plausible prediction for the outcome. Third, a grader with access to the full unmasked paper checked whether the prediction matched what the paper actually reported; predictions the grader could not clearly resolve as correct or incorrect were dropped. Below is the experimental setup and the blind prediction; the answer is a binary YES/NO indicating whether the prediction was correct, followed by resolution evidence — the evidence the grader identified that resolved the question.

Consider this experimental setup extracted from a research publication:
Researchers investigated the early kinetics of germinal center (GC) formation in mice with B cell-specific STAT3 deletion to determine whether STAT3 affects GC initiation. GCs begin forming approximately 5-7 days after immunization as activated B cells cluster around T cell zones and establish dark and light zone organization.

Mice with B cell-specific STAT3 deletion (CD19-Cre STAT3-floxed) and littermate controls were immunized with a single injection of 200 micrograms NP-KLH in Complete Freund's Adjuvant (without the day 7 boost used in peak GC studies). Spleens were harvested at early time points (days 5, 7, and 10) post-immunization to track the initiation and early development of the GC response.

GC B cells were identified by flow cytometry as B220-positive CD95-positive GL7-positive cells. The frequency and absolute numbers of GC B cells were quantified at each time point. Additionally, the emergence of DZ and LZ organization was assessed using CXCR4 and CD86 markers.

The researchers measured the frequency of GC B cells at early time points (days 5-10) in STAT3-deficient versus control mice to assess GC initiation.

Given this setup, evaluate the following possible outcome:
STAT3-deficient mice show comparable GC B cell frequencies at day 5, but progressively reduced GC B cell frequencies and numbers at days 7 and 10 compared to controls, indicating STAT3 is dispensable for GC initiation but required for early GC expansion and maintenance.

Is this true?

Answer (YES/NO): NO